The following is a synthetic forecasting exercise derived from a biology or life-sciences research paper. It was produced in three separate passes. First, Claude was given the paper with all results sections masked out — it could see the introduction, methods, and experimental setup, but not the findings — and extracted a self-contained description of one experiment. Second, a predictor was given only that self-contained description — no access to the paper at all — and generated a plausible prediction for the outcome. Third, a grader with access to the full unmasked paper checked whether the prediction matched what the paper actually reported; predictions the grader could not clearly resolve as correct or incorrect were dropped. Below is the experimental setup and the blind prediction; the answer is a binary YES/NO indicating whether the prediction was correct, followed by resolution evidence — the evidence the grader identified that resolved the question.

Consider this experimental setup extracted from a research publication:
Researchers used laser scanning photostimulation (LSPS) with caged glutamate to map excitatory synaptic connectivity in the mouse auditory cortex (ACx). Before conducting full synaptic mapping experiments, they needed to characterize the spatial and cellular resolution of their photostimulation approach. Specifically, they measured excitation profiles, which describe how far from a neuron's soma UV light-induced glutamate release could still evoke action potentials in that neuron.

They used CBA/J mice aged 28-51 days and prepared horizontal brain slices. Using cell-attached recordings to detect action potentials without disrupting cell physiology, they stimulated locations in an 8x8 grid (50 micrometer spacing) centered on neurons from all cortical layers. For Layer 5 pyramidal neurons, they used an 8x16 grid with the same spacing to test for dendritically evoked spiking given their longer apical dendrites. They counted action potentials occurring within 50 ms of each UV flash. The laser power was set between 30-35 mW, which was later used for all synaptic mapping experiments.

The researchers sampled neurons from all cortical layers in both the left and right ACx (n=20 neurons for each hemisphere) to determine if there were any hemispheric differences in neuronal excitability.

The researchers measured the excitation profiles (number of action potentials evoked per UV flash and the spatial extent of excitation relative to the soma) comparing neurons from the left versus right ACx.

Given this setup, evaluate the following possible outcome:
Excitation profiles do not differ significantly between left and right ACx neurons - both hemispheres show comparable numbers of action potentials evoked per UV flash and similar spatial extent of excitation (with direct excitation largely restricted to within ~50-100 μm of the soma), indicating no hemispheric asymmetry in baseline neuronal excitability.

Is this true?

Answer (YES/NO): YES